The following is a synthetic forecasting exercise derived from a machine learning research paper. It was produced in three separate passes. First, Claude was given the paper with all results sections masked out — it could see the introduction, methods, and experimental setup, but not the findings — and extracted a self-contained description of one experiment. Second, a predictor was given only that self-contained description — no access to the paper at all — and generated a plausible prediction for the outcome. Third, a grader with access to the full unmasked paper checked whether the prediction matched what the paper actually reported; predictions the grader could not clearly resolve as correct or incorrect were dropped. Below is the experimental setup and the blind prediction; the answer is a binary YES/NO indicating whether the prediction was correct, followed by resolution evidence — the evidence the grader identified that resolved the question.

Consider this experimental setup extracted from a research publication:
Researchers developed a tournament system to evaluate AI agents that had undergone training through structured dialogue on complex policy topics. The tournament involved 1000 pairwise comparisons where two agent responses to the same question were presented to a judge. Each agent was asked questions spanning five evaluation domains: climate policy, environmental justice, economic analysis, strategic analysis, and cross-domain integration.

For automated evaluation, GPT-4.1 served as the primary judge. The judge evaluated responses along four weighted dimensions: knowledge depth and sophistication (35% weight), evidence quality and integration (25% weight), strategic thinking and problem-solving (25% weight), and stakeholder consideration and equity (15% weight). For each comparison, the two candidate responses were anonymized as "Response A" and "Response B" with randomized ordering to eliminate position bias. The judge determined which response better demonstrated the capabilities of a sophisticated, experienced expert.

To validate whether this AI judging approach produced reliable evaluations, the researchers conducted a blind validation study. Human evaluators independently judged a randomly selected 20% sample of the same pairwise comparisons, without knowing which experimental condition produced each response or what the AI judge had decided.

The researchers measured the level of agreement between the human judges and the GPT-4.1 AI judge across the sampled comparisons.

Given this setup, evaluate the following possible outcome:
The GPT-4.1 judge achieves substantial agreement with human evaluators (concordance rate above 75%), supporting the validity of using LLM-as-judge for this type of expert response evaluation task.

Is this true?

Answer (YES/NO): YES